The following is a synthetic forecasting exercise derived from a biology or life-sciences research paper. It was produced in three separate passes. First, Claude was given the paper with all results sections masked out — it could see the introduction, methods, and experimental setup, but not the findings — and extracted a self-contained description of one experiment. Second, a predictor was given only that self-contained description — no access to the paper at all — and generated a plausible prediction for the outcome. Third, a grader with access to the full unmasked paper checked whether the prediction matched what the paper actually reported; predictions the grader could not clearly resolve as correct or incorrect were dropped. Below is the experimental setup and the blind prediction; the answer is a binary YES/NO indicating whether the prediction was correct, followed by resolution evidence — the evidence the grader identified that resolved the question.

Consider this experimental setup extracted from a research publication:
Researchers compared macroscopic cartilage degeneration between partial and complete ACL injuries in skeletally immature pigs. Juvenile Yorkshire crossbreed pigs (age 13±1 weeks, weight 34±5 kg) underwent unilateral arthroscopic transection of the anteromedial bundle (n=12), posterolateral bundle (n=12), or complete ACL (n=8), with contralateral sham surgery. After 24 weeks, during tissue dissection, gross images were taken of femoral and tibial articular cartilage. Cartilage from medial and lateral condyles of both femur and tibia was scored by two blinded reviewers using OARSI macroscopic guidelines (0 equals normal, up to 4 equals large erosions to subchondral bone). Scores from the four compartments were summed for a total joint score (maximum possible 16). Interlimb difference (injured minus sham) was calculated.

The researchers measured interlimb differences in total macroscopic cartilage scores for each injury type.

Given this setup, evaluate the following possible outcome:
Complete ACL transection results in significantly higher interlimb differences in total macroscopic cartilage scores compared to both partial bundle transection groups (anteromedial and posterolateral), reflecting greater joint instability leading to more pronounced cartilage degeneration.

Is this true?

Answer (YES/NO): NO